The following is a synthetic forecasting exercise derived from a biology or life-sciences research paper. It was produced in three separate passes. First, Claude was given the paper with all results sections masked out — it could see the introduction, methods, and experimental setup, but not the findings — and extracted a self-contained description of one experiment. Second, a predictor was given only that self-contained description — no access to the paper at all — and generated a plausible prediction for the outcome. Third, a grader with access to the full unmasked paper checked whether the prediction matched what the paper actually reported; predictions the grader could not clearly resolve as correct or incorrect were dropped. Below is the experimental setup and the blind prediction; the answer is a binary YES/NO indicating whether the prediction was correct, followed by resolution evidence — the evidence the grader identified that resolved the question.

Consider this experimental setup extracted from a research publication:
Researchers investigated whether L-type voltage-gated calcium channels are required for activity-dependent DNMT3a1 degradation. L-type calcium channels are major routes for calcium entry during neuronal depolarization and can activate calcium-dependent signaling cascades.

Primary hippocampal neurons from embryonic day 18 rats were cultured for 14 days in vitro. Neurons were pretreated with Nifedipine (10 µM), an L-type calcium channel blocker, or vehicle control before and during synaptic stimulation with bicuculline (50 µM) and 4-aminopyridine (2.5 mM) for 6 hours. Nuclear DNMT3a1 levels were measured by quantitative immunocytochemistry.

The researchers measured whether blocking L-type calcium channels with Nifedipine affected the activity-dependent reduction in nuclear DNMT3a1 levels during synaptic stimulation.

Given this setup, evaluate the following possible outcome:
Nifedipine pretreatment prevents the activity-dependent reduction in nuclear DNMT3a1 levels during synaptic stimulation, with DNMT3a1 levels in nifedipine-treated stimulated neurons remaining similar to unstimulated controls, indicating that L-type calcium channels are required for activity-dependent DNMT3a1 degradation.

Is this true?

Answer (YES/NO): YES